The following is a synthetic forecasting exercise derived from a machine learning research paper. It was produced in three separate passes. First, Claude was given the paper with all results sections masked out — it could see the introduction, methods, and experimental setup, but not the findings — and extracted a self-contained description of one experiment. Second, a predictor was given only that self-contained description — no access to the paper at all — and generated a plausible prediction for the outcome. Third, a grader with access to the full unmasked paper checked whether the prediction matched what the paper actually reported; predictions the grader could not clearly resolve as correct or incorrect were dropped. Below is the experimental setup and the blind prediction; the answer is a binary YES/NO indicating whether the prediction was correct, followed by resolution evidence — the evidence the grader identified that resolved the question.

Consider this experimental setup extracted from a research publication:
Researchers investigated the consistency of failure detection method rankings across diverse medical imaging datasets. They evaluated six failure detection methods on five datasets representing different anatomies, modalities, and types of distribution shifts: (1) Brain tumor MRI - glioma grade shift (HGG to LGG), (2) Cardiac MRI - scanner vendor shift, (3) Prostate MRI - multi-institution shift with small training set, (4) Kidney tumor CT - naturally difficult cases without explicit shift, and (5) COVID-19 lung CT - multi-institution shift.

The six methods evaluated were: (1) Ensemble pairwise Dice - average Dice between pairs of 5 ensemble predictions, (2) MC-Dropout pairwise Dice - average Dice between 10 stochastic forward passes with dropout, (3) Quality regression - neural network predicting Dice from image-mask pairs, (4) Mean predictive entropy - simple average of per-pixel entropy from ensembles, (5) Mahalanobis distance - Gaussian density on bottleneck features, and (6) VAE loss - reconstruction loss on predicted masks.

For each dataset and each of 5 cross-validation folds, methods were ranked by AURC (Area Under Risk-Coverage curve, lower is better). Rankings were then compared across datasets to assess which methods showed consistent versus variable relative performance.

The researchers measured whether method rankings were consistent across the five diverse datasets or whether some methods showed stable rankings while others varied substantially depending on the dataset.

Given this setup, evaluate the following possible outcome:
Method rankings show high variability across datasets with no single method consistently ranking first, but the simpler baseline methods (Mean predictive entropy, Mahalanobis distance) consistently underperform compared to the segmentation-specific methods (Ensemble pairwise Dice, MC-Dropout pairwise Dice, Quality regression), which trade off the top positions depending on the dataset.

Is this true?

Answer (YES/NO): NO